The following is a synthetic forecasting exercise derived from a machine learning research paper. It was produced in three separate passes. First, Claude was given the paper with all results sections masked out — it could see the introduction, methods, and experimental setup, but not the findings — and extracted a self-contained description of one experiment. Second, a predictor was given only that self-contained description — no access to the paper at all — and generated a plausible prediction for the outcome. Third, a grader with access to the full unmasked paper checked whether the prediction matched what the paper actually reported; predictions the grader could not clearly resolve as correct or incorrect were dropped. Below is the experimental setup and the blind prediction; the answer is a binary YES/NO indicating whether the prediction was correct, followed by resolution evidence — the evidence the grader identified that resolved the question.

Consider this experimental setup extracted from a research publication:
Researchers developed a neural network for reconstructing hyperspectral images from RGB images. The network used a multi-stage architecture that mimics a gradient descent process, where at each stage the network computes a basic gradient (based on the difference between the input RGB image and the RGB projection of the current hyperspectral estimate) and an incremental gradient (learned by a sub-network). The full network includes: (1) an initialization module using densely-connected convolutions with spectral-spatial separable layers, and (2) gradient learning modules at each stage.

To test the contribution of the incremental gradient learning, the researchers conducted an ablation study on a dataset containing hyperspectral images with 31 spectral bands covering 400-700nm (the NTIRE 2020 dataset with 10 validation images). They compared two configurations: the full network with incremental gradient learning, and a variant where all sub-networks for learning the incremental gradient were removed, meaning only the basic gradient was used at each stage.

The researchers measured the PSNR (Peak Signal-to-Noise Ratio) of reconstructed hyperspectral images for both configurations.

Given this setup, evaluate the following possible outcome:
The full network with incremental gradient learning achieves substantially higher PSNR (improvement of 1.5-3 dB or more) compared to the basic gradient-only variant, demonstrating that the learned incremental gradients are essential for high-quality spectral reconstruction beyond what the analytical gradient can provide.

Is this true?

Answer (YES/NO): NO